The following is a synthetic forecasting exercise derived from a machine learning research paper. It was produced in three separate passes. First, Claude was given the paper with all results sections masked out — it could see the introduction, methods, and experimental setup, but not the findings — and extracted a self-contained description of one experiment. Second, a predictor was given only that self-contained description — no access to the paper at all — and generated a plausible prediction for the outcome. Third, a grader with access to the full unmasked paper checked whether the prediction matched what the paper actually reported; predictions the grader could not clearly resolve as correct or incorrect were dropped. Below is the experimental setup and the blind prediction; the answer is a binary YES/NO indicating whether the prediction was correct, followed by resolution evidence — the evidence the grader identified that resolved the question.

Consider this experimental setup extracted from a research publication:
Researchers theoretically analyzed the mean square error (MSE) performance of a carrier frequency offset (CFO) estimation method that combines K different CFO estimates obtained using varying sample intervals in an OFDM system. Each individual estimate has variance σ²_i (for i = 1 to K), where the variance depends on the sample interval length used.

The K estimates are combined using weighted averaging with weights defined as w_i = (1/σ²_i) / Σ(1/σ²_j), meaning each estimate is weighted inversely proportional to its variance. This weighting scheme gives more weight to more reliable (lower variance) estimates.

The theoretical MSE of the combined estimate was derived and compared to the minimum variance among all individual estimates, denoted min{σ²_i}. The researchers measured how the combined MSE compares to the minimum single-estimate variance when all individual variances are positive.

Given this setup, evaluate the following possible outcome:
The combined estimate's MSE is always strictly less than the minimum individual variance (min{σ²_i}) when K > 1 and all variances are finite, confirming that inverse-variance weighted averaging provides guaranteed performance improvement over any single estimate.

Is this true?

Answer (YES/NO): YES